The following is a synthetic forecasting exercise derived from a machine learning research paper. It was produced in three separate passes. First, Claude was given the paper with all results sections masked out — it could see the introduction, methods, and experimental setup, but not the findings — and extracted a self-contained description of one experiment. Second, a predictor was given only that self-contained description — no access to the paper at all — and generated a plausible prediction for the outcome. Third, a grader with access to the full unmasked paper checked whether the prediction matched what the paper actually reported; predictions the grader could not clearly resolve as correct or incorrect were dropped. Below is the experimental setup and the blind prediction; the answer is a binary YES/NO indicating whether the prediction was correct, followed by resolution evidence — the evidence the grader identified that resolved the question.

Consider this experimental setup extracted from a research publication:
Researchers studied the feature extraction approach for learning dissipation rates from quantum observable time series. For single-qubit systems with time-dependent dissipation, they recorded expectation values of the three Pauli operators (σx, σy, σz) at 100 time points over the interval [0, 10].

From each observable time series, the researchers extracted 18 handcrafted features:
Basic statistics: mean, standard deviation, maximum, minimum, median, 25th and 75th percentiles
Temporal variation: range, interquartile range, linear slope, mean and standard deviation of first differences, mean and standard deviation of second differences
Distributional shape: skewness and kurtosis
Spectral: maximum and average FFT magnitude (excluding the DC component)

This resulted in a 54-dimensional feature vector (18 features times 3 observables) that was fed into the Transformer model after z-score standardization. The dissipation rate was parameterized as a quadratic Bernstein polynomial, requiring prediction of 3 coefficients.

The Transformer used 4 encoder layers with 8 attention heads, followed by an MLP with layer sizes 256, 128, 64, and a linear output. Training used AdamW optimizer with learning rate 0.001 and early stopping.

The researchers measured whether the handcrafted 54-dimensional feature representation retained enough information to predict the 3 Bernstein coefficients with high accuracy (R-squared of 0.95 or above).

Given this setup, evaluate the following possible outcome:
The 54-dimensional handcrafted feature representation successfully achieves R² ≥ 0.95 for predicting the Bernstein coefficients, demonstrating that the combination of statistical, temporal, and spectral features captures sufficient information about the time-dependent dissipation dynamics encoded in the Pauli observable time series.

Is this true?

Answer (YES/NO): YES